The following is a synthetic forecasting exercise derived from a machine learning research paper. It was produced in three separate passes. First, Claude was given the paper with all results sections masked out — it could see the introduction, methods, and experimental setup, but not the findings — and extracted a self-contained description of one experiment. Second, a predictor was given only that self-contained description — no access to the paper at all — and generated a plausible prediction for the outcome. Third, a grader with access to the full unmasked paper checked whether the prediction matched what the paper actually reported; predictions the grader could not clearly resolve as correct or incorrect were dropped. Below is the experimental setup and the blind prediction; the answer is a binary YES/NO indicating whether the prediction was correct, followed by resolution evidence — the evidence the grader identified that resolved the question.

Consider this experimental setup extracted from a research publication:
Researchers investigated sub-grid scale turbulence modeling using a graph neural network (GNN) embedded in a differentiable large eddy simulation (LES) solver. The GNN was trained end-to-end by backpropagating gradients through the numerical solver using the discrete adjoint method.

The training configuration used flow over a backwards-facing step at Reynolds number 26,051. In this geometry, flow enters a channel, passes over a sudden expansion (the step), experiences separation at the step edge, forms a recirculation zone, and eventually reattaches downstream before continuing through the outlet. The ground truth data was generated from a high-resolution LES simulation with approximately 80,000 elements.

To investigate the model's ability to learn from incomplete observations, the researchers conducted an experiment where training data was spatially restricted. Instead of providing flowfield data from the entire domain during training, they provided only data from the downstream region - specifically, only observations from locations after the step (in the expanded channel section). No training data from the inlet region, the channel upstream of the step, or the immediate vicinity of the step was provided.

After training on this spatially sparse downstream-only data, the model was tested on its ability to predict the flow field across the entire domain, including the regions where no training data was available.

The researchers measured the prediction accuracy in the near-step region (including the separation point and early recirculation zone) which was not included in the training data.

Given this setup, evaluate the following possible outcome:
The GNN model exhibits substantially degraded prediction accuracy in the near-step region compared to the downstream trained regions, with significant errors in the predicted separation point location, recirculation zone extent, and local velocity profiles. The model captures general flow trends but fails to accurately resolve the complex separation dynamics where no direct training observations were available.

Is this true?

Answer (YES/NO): NO